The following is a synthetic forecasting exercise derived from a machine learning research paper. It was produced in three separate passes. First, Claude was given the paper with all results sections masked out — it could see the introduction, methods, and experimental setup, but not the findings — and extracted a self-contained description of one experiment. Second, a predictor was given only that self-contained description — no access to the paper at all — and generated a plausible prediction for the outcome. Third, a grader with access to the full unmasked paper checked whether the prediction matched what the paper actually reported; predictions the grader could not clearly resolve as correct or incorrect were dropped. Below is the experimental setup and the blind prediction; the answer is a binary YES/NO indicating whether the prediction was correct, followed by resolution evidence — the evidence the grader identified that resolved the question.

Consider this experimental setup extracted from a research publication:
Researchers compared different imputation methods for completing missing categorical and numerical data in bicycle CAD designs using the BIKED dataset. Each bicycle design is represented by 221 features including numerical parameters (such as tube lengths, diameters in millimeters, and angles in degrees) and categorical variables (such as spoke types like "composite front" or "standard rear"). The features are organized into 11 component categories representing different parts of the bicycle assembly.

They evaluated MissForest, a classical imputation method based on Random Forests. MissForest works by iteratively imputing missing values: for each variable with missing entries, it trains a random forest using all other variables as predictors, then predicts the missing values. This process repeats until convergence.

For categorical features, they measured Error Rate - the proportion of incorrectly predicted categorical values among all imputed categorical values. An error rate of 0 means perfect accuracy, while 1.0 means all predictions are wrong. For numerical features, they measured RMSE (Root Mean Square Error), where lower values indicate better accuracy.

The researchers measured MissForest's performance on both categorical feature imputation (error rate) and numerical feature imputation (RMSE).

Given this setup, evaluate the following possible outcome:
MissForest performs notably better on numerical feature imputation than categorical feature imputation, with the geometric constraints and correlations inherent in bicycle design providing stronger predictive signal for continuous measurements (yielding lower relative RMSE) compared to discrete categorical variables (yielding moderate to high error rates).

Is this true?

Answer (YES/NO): YES